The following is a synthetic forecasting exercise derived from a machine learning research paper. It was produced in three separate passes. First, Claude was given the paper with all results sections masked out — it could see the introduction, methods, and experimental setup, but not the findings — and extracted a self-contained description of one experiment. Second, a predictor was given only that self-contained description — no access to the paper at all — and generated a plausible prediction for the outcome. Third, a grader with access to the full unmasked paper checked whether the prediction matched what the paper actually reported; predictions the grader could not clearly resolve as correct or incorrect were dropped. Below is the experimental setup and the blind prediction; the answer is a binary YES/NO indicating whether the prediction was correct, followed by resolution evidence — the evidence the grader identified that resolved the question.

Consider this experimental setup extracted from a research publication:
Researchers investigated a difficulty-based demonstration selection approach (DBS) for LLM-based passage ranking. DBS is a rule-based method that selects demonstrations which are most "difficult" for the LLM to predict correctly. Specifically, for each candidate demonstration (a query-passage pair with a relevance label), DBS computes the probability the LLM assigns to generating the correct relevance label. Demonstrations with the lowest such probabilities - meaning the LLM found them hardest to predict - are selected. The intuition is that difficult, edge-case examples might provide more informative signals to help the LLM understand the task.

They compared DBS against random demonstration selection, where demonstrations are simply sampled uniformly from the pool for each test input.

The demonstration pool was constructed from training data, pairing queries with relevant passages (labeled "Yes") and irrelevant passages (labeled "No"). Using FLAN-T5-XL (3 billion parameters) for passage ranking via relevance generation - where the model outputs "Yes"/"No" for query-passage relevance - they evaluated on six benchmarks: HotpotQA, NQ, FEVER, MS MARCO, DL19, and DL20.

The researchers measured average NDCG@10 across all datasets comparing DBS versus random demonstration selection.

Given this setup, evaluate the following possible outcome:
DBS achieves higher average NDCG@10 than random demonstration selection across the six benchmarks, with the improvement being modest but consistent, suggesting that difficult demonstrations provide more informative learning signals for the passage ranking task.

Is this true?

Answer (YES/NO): NO